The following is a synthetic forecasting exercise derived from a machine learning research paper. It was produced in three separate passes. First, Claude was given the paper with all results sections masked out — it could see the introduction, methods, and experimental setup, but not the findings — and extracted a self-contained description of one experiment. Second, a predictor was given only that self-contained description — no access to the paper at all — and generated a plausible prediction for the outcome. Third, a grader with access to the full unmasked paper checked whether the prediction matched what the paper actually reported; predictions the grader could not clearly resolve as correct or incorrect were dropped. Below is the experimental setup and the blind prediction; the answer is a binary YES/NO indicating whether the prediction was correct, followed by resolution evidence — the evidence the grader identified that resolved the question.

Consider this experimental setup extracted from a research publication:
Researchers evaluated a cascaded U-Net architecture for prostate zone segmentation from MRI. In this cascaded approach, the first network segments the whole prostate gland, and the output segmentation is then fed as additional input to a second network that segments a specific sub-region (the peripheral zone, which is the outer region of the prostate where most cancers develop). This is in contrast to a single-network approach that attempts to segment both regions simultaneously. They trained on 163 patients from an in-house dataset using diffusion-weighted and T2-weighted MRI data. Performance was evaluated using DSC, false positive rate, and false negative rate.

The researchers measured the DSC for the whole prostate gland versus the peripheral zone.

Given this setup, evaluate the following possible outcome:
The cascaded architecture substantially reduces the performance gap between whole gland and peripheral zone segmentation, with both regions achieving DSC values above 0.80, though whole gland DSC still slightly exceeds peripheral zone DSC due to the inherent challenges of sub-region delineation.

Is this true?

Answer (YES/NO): NO